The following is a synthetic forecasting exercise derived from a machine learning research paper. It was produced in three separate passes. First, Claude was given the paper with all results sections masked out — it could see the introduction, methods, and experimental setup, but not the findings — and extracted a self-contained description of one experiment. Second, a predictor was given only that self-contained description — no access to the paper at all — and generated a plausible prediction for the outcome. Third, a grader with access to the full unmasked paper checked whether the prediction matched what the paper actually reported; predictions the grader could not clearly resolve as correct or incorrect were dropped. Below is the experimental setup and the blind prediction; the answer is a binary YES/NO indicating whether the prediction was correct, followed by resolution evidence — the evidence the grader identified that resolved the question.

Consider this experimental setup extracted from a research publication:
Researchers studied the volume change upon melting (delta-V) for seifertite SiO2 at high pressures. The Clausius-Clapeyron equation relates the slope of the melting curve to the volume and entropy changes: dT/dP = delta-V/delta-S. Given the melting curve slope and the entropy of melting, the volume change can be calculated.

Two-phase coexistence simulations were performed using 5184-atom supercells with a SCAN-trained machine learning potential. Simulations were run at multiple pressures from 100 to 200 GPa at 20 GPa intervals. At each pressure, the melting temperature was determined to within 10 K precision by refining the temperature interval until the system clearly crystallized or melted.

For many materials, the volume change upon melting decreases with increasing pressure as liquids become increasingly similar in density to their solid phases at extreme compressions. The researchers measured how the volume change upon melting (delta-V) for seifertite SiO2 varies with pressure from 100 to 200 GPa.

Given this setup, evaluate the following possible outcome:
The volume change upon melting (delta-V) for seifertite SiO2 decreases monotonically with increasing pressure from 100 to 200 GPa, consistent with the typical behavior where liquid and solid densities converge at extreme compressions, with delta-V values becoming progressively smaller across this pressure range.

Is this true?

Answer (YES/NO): YES